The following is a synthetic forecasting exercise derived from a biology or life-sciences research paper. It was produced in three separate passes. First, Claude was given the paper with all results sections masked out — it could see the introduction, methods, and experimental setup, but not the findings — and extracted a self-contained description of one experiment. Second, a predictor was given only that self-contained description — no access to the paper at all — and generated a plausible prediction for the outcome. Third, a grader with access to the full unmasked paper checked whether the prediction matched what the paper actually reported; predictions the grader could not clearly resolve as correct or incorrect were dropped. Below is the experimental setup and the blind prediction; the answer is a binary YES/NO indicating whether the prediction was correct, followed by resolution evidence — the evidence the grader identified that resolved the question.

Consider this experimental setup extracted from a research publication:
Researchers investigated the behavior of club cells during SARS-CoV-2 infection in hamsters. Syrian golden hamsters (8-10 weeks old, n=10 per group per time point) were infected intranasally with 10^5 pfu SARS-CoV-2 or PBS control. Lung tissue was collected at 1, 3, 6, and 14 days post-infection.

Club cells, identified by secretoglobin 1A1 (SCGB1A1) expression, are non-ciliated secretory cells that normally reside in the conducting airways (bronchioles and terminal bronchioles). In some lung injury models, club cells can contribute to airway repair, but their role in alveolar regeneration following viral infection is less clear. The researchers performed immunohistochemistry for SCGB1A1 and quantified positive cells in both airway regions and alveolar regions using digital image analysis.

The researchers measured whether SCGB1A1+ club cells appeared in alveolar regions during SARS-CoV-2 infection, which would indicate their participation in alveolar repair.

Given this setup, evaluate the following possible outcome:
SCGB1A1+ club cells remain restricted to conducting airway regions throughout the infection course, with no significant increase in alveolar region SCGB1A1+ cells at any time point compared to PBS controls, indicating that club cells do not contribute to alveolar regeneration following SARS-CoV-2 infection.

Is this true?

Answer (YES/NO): NO